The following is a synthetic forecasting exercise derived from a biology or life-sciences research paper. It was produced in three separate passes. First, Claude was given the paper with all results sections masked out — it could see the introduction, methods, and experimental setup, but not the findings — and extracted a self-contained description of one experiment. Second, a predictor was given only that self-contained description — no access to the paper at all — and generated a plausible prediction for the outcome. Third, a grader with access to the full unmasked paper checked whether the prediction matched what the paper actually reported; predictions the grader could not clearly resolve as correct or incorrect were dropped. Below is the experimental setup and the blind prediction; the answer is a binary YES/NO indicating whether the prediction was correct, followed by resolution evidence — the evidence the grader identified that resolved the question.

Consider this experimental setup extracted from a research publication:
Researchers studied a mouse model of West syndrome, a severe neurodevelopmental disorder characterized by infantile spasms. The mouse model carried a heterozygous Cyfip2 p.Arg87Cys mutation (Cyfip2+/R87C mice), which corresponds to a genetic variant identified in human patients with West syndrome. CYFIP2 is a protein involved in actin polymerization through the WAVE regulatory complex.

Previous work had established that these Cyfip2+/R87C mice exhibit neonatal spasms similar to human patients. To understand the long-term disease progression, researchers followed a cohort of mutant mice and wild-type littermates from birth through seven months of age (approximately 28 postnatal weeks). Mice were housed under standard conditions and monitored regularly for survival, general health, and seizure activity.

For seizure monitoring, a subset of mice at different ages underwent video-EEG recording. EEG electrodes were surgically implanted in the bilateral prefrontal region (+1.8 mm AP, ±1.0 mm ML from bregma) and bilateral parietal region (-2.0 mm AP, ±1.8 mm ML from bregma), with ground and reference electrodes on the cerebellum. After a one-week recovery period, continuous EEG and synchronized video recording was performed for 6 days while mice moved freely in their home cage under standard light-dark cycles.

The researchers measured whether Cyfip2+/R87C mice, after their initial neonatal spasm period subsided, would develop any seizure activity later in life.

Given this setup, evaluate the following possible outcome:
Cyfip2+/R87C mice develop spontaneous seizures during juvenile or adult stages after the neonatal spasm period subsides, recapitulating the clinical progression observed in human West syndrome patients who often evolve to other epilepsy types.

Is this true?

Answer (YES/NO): YES